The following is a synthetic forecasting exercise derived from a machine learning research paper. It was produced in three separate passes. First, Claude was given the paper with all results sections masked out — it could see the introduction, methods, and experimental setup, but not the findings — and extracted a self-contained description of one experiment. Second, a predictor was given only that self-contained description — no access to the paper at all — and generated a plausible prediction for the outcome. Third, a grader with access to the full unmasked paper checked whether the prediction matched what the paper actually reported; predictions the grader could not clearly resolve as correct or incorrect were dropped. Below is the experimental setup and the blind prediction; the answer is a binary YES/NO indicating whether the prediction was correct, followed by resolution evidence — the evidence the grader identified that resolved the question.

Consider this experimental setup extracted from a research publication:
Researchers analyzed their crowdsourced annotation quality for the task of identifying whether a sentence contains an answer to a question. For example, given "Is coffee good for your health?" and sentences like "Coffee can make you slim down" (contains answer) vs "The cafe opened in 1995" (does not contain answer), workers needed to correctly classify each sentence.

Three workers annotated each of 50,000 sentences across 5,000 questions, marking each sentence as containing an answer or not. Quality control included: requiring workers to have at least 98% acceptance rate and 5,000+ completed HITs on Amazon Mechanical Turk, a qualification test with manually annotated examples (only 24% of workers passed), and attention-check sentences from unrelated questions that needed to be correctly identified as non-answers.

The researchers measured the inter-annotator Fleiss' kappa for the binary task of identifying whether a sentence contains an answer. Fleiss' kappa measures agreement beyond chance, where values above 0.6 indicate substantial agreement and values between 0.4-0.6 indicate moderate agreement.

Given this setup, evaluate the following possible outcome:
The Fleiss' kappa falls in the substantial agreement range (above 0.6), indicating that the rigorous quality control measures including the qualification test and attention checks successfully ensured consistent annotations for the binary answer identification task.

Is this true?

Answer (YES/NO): YES